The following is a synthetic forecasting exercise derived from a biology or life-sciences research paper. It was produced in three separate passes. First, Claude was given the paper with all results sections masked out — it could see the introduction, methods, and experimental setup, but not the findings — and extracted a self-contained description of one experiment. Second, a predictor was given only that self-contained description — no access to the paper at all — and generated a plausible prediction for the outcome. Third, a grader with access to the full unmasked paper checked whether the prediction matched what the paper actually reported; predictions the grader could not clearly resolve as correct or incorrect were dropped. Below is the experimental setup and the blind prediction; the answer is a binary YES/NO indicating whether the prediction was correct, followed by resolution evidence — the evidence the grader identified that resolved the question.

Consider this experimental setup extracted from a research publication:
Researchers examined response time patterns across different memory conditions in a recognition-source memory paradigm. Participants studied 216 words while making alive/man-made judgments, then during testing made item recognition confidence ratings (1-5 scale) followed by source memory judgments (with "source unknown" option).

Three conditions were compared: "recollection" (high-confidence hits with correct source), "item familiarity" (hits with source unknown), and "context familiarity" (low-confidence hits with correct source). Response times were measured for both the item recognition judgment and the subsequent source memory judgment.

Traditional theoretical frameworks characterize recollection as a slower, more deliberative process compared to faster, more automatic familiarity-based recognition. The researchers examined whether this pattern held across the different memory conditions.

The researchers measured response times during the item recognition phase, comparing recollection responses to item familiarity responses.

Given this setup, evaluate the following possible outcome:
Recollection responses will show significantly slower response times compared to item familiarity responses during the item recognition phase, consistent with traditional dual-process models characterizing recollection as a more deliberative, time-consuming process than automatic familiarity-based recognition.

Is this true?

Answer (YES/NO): NO